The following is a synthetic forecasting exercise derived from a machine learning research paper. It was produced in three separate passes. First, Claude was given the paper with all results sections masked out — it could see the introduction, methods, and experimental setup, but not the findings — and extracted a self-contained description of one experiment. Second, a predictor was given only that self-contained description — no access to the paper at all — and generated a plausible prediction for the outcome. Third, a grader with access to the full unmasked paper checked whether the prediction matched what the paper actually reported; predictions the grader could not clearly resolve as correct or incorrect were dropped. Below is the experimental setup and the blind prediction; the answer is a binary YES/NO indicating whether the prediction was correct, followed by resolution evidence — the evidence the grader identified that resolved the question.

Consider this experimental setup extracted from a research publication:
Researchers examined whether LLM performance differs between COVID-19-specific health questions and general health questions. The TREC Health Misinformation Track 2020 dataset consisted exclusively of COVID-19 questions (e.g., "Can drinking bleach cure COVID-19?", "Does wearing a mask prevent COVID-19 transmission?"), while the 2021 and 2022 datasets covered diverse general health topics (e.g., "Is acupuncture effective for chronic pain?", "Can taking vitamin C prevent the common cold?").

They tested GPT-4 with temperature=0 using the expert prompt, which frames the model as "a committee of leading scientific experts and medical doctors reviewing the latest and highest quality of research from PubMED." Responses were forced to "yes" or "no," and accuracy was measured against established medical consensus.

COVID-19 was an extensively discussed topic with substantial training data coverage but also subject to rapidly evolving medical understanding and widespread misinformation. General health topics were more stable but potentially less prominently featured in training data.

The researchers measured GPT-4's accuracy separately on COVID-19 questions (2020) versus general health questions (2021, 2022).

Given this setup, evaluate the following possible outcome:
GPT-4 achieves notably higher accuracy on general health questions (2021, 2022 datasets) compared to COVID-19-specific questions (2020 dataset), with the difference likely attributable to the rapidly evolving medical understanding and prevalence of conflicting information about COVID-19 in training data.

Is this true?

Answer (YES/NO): NO